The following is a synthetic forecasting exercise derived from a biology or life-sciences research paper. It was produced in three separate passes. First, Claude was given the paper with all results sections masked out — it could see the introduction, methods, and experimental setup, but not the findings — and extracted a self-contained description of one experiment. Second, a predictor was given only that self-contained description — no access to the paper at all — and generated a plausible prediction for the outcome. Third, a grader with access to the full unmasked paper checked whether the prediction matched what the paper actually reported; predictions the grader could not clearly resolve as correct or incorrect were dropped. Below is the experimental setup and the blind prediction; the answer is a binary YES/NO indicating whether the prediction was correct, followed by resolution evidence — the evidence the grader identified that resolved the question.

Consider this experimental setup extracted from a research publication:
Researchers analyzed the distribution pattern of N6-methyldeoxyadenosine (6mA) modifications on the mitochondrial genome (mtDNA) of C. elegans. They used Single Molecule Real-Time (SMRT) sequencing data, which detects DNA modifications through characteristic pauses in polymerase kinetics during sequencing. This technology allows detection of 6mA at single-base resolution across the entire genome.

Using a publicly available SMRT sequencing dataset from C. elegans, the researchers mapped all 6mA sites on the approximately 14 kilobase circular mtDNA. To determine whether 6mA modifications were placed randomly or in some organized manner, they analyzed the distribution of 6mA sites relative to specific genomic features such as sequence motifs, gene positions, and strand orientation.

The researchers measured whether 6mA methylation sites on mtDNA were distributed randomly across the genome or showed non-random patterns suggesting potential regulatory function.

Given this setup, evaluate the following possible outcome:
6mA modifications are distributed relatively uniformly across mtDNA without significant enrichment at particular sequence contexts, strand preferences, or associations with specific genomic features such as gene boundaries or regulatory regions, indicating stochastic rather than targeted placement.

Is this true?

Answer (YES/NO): NO